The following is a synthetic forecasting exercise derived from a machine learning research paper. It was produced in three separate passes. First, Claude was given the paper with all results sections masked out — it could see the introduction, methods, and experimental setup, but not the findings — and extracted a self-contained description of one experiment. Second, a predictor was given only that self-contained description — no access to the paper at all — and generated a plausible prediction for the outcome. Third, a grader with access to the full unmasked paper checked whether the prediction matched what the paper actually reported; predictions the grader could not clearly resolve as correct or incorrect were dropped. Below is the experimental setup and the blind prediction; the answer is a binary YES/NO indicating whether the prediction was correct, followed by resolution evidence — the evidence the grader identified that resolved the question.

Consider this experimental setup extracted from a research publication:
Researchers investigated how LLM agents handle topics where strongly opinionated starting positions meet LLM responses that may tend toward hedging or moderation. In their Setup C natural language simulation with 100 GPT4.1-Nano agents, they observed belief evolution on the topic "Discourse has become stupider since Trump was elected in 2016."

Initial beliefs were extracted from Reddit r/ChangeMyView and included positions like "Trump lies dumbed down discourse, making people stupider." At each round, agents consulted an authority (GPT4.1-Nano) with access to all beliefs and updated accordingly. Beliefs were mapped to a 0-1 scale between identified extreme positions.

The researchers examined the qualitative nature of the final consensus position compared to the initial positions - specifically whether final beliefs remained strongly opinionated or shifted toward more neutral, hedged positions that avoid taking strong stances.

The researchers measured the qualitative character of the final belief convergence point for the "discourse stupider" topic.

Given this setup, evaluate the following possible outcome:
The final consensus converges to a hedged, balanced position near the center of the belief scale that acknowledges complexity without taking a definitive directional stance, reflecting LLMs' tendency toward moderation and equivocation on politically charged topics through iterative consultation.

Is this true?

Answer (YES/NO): NO